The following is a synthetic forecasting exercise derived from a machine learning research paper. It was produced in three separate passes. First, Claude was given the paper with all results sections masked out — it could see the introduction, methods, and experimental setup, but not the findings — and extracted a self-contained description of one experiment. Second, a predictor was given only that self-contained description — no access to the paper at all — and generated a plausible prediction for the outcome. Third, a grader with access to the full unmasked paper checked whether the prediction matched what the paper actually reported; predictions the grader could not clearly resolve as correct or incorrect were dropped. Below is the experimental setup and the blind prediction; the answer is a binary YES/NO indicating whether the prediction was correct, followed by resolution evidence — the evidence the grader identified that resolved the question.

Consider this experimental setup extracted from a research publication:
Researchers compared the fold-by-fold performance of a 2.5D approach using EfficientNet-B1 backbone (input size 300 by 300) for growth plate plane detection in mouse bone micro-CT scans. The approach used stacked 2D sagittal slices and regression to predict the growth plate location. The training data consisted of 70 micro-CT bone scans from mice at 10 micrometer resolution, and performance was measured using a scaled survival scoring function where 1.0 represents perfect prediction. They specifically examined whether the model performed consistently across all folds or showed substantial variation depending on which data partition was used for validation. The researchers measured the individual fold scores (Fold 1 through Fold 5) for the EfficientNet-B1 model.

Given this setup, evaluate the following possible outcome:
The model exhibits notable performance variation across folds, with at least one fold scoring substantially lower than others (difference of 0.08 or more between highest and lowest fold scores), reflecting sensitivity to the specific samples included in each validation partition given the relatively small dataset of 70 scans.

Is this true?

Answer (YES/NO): YES